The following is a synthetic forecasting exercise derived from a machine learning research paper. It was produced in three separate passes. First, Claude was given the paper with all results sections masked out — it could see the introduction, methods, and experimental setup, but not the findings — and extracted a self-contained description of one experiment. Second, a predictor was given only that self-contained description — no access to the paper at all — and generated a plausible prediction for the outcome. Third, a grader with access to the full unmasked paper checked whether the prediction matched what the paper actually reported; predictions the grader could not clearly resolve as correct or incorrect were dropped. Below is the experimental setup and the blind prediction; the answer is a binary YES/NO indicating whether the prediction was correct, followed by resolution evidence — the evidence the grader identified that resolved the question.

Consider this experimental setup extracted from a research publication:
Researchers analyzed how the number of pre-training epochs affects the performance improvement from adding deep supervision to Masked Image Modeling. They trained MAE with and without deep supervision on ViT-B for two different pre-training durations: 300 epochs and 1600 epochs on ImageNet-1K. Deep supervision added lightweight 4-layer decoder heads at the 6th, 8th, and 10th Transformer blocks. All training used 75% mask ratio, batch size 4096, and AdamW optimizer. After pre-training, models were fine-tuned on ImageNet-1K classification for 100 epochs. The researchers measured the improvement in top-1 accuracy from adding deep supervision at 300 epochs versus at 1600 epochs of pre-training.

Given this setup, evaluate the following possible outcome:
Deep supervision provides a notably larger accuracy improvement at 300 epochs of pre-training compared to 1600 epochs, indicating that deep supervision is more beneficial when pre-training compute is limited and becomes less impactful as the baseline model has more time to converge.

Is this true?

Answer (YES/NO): YES